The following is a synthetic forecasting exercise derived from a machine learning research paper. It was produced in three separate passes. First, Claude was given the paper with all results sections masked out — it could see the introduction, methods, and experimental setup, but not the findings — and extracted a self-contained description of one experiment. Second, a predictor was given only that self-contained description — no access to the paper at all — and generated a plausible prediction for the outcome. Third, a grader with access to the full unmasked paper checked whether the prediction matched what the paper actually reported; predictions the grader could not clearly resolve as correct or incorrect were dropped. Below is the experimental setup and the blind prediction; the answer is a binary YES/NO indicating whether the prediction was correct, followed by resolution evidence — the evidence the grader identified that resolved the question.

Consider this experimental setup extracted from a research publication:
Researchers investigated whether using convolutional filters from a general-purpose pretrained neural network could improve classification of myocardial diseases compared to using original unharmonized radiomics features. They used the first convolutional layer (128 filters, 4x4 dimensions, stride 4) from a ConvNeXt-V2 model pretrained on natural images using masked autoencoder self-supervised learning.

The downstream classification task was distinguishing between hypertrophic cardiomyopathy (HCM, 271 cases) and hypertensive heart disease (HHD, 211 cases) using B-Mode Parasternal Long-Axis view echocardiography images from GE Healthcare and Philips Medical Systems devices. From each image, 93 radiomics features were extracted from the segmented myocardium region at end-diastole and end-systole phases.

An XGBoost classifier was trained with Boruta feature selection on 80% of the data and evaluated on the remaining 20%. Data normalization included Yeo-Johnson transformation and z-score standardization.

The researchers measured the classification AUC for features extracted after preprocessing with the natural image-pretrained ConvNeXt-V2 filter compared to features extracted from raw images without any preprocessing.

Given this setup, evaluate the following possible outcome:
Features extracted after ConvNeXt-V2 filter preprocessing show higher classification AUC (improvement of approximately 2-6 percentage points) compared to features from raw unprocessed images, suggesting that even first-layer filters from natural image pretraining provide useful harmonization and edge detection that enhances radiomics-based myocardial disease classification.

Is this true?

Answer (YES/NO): NO